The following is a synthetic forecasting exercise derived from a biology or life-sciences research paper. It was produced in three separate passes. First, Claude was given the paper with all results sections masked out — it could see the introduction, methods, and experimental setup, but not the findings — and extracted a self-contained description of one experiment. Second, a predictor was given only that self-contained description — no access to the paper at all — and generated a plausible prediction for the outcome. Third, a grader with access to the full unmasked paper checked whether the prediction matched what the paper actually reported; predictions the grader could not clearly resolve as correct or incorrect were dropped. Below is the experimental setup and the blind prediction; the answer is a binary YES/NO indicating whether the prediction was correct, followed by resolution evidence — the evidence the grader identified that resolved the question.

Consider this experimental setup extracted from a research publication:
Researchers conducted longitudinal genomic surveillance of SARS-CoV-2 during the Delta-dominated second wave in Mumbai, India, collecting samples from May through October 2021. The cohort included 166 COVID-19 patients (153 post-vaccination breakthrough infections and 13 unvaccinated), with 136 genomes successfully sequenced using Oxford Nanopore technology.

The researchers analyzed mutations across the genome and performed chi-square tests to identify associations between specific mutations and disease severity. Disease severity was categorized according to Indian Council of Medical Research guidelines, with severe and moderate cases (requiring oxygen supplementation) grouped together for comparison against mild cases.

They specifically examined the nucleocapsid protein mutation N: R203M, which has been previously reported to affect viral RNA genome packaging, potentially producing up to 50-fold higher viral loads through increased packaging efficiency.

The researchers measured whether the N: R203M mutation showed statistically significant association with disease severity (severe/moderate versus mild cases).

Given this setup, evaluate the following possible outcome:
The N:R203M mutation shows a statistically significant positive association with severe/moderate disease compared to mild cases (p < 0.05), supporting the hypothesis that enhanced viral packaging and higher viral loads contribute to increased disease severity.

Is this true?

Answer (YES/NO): NO